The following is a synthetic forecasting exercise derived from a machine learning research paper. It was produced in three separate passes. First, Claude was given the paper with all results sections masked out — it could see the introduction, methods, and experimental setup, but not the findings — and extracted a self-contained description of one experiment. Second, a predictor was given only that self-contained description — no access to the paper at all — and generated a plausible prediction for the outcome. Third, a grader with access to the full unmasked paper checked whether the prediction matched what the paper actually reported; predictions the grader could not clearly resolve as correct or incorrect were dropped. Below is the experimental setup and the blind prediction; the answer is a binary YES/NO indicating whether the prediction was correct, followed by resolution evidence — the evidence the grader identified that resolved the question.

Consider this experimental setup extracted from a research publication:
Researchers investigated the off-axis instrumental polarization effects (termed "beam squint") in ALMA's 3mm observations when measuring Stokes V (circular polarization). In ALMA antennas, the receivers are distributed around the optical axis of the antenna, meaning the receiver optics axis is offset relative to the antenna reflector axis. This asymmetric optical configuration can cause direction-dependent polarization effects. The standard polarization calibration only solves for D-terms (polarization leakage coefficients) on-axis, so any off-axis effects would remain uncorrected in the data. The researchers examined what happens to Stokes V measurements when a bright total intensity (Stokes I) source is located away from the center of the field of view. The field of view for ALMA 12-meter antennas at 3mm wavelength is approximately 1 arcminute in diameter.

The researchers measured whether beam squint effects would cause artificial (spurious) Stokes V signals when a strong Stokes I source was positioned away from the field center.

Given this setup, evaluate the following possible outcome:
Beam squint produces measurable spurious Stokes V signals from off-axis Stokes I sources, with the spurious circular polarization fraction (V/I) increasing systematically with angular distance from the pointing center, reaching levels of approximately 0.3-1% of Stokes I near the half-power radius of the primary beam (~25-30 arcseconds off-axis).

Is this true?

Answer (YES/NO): NO